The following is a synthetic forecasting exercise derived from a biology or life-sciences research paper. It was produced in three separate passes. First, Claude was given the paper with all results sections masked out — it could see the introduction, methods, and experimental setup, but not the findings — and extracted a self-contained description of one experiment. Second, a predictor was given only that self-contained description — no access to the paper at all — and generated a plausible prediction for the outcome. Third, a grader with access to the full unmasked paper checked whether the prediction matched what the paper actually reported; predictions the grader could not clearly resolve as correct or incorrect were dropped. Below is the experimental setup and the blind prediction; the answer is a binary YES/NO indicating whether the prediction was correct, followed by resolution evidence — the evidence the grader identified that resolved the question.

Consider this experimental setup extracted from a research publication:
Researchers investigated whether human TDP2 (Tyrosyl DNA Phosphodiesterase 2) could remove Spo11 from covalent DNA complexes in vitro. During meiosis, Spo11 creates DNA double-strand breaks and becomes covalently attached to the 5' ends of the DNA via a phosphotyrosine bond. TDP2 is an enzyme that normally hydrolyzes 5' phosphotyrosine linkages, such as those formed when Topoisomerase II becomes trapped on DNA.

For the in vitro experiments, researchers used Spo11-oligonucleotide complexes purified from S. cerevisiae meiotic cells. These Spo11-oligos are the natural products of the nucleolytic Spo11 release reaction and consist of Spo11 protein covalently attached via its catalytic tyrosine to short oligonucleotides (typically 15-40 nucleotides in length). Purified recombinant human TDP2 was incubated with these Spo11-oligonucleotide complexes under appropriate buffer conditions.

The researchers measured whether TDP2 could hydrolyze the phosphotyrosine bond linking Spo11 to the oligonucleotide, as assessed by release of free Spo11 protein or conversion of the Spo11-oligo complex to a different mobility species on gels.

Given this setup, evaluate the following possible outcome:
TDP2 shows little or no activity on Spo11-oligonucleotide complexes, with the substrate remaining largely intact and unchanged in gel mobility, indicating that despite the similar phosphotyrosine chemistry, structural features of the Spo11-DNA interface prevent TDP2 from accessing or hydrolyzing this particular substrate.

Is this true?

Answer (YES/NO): NO